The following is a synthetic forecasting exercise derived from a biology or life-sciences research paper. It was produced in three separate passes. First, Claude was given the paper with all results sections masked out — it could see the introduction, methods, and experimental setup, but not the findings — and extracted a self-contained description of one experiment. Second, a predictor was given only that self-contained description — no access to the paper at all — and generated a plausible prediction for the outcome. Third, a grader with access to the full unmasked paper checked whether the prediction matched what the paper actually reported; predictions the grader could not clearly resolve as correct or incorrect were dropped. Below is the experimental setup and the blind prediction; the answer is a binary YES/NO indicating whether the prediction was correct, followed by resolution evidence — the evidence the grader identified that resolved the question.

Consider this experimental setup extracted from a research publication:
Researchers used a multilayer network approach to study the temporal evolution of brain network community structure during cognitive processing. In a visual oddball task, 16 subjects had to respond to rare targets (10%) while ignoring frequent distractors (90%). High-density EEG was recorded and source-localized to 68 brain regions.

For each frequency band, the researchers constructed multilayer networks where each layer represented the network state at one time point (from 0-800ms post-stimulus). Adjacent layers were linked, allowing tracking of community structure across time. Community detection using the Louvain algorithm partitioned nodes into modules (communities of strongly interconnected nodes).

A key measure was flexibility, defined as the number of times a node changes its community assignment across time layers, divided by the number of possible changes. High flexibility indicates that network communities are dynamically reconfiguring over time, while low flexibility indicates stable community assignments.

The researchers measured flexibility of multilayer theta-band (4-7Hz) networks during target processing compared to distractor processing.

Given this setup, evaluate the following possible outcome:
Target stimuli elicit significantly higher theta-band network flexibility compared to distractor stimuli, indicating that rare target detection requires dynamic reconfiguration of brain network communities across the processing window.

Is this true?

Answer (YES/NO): NO